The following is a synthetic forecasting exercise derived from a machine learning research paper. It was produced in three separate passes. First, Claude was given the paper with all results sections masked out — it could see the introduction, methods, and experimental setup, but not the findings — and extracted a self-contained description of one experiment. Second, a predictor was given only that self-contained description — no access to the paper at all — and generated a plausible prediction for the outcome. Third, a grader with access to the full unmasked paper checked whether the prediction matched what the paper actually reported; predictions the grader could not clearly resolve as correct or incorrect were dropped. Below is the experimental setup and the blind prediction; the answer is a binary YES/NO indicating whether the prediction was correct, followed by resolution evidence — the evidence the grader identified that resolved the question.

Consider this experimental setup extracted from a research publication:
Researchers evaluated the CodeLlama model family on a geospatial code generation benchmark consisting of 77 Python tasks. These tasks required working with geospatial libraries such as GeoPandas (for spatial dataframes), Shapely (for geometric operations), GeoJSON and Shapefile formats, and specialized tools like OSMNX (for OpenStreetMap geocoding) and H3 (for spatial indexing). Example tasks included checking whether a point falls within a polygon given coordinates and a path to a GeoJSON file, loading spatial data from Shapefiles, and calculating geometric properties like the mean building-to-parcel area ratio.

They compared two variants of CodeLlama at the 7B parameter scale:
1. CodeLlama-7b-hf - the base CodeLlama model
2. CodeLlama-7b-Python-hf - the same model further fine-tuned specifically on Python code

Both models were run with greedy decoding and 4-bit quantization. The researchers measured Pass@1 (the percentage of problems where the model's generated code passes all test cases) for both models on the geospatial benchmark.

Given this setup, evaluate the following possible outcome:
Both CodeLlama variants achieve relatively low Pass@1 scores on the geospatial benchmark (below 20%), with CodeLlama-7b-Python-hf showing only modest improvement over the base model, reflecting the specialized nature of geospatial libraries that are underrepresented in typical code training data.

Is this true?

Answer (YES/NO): NO